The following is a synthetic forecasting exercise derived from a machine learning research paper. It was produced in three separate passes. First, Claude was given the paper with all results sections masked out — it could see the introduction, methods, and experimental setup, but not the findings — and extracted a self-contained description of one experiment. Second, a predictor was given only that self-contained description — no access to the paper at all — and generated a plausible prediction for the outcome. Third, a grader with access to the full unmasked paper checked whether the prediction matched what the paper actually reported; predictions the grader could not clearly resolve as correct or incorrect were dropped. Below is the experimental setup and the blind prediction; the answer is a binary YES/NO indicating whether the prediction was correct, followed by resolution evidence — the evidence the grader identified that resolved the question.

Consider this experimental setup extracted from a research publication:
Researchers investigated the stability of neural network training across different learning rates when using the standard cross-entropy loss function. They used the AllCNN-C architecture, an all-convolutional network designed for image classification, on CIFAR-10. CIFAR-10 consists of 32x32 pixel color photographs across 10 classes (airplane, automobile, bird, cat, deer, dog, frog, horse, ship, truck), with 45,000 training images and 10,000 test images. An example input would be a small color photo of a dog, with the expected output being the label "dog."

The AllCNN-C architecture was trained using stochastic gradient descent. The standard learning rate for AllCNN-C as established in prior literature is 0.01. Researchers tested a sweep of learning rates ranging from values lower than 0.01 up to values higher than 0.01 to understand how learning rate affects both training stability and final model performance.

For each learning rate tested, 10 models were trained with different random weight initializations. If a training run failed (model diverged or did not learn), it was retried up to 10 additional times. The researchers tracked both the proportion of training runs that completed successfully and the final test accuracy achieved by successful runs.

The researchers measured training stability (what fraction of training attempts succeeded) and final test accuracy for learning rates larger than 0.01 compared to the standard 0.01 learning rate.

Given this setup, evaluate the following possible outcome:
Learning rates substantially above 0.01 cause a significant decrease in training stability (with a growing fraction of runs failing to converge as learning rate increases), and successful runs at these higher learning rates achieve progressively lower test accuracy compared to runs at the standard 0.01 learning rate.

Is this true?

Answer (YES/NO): NO